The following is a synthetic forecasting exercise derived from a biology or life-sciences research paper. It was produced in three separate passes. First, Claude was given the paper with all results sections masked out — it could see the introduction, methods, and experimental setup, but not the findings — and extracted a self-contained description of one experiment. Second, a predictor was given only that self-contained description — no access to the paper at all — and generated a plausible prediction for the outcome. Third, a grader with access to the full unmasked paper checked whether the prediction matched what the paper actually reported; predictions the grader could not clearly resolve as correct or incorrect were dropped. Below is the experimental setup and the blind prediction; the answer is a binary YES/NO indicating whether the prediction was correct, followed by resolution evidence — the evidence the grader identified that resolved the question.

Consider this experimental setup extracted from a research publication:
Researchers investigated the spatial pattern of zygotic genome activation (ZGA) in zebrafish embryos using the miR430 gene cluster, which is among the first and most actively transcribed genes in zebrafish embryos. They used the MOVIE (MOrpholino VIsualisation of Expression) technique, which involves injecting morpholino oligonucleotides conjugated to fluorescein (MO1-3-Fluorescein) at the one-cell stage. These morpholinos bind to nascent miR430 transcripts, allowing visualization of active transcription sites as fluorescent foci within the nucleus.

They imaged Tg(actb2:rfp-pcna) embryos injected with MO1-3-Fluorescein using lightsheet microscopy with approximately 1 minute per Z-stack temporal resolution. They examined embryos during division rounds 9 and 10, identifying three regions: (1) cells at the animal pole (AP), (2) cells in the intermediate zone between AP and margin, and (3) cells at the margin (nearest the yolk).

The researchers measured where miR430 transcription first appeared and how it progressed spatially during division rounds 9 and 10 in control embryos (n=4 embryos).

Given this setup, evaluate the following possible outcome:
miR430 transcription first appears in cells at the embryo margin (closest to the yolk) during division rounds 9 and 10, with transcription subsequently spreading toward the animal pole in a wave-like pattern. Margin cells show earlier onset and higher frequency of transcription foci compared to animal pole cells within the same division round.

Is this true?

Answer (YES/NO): YES